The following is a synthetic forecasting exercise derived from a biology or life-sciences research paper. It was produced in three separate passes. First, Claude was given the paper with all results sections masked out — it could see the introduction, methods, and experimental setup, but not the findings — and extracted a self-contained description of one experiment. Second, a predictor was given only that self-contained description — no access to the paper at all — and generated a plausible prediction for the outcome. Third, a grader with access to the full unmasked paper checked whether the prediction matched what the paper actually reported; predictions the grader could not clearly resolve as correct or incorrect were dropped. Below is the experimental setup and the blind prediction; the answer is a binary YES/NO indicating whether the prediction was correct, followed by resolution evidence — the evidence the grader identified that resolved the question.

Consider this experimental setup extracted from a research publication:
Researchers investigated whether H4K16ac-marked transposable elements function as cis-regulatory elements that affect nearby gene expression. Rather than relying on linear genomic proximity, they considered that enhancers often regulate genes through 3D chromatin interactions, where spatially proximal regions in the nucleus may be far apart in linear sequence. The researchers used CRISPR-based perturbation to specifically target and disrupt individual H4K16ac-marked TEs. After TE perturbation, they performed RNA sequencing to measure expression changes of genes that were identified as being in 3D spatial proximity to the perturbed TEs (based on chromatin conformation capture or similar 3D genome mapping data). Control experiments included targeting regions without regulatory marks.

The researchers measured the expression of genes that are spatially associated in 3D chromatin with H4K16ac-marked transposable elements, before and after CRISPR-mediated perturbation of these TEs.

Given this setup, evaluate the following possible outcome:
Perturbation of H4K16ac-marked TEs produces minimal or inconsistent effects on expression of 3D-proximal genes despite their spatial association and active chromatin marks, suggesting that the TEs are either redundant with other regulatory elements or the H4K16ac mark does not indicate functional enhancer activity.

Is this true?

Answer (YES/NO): NO